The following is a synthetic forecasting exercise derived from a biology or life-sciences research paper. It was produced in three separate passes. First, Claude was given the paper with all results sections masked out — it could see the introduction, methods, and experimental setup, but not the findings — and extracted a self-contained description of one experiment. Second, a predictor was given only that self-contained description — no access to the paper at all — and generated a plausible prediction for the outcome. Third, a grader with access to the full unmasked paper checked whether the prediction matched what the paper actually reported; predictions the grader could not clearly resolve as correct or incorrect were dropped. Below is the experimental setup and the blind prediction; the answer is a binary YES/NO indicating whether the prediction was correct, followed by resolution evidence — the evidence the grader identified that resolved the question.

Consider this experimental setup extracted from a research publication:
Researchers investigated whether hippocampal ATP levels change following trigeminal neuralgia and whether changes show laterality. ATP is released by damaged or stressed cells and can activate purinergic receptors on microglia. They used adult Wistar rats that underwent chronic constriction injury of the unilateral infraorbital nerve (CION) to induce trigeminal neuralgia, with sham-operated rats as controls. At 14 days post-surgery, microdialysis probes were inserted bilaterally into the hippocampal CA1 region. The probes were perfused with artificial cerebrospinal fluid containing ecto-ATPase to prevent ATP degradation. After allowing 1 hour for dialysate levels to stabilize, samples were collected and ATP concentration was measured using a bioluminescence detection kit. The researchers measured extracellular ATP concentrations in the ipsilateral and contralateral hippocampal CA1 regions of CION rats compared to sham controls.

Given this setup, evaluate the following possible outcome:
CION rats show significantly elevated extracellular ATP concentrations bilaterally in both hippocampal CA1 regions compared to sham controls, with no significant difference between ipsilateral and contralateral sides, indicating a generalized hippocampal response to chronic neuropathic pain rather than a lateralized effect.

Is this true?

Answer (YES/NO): NO